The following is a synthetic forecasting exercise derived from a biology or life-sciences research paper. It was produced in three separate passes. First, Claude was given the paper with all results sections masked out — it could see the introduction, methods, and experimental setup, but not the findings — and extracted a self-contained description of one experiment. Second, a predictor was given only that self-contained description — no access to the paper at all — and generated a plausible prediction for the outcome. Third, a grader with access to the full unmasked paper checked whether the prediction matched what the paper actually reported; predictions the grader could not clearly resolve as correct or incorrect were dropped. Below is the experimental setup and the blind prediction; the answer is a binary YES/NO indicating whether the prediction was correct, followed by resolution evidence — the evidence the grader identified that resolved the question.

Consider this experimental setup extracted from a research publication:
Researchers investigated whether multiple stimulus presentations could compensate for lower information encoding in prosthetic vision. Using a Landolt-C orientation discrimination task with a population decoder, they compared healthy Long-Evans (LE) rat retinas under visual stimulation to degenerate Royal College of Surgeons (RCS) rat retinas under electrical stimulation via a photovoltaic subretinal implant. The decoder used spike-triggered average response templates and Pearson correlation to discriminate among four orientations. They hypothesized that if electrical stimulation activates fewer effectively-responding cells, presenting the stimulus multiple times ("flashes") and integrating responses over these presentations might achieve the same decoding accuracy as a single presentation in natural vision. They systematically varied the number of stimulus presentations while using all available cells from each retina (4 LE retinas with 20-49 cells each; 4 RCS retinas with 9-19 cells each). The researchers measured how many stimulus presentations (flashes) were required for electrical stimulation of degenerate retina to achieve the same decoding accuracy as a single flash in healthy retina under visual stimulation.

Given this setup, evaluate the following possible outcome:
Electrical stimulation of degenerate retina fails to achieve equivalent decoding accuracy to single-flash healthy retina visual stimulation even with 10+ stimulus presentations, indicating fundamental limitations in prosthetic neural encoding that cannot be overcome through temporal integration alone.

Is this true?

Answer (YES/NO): NO